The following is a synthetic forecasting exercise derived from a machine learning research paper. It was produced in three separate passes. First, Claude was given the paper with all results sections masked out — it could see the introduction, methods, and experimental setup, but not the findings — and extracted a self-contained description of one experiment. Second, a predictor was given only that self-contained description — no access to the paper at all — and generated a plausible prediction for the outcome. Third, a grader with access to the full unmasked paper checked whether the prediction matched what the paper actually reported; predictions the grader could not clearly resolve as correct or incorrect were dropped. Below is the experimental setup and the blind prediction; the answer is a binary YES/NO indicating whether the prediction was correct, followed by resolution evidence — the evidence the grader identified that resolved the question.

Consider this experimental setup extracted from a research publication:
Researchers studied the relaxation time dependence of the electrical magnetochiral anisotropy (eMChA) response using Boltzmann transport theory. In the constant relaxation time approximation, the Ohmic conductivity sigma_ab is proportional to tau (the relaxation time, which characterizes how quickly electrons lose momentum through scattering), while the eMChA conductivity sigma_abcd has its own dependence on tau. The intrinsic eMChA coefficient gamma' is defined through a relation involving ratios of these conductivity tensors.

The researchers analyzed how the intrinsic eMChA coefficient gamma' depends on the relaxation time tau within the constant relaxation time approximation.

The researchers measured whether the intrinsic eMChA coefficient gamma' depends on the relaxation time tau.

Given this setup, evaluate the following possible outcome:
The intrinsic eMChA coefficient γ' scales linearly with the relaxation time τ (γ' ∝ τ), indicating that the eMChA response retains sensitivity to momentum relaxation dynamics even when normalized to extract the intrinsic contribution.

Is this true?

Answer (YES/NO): NO